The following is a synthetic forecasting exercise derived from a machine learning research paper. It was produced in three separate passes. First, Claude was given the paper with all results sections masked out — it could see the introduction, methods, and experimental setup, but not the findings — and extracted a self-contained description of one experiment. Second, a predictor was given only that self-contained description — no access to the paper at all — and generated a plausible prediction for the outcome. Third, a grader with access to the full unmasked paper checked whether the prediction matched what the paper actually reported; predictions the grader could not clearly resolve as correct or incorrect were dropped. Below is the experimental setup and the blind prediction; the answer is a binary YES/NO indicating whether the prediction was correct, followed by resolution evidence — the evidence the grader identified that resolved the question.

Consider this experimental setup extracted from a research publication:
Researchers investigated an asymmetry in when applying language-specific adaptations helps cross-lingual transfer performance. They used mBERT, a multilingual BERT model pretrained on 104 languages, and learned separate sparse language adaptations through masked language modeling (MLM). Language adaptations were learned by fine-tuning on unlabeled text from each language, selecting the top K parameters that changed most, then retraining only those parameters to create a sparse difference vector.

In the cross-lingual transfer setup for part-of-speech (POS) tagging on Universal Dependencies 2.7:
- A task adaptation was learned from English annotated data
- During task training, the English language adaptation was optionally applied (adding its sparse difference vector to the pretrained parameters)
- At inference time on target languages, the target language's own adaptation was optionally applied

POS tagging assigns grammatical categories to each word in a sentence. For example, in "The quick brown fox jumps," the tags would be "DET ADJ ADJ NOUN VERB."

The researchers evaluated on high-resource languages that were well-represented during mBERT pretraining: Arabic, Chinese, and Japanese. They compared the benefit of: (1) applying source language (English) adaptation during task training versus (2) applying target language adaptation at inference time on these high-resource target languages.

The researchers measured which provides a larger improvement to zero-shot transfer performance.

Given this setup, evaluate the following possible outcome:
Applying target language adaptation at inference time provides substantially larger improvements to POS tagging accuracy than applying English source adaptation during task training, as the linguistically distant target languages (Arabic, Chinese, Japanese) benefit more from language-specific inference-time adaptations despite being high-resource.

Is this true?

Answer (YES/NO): NO